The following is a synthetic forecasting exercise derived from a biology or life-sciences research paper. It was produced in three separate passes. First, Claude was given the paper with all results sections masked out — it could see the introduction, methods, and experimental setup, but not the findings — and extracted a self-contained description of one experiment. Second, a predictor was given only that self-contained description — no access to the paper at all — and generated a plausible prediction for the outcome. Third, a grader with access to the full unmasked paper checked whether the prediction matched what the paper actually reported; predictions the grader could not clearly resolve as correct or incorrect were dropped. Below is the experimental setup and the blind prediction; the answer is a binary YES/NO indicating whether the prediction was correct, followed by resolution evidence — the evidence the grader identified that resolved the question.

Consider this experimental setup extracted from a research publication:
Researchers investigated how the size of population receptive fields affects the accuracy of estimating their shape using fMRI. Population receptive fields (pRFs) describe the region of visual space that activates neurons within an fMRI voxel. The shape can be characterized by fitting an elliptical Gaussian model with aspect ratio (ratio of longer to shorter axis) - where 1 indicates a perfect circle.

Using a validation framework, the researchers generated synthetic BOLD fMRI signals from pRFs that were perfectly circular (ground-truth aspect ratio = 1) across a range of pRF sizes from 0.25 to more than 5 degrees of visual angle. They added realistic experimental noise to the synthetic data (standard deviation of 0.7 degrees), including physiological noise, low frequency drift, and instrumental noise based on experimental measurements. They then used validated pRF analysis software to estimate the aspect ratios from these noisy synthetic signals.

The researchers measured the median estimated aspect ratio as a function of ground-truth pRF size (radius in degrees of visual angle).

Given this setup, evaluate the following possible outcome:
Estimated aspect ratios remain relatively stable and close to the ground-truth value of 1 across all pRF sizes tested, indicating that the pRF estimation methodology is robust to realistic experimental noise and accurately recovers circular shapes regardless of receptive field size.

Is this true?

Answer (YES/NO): NO